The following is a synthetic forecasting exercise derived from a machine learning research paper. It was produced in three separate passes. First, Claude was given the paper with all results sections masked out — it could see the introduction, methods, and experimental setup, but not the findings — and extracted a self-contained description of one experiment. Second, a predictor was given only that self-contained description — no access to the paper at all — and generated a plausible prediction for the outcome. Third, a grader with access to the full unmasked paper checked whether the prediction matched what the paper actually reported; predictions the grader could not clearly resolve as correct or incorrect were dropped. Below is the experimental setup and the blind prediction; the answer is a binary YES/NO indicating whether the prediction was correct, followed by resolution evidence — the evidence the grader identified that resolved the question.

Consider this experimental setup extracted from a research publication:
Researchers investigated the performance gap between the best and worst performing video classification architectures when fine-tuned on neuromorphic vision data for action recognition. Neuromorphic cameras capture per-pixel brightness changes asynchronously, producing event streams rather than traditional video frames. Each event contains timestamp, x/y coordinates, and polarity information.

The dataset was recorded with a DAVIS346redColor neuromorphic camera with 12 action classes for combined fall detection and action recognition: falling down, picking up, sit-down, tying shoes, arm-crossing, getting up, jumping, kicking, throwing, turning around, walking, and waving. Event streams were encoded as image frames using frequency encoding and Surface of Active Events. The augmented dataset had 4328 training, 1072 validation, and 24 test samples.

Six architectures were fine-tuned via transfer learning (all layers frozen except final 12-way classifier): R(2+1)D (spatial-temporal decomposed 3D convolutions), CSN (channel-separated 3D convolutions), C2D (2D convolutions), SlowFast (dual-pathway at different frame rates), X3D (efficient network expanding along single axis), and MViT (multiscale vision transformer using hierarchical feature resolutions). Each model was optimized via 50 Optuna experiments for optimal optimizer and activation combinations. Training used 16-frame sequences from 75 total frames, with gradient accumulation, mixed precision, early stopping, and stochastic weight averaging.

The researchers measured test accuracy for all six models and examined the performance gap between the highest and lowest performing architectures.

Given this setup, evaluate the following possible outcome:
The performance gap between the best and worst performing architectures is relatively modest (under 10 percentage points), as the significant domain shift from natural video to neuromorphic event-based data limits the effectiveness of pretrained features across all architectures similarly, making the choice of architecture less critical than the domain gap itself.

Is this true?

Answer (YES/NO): NO